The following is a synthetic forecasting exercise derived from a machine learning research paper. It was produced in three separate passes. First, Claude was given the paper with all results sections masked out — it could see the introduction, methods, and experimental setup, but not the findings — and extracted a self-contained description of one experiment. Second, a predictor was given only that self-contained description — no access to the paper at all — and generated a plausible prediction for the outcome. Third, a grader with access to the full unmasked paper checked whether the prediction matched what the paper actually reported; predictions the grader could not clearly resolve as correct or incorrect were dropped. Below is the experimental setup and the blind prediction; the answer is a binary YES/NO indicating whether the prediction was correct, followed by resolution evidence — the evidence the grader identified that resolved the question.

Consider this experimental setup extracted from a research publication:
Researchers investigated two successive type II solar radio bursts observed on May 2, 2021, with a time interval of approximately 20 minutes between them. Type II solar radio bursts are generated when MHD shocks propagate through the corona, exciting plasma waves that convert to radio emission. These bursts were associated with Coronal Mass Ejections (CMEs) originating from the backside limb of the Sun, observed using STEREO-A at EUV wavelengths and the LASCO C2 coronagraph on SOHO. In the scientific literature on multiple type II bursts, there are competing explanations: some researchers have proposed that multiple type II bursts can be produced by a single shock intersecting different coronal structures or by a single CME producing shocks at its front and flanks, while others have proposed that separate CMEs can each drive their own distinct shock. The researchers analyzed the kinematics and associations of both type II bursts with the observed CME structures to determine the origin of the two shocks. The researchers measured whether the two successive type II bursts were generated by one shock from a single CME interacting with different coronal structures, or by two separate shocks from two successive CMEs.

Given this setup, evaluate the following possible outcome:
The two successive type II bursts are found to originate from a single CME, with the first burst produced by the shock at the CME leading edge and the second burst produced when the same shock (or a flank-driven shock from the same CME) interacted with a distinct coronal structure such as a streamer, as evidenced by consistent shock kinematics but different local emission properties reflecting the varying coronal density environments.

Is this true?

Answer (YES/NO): NO